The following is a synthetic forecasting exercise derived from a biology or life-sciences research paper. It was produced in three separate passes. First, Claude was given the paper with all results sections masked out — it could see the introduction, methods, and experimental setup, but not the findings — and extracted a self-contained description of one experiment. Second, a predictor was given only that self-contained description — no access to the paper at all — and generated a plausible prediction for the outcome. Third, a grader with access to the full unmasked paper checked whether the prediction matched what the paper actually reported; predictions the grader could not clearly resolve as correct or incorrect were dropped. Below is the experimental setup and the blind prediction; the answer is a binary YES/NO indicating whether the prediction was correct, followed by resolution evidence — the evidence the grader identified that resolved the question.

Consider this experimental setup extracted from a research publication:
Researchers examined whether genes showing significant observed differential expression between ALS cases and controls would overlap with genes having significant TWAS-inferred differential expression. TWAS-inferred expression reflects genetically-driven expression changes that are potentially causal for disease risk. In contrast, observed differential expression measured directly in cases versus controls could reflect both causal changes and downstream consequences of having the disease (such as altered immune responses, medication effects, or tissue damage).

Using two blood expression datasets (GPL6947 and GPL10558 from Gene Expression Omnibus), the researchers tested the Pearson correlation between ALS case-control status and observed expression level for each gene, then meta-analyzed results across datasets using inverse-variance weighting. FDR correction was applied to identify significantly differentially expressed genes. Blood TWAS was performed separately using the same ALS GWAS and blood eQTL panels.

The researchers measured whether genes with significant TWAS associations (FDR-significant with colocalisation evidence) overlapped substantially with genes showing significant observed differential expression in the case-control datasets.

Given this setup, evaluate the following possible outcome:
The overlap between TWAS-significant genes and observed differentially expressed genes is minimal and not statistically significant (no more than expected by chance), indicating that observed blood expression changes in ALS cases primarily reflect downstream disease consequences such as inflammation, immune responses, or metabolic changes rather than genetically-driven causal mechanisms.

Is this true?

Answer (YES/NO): NO